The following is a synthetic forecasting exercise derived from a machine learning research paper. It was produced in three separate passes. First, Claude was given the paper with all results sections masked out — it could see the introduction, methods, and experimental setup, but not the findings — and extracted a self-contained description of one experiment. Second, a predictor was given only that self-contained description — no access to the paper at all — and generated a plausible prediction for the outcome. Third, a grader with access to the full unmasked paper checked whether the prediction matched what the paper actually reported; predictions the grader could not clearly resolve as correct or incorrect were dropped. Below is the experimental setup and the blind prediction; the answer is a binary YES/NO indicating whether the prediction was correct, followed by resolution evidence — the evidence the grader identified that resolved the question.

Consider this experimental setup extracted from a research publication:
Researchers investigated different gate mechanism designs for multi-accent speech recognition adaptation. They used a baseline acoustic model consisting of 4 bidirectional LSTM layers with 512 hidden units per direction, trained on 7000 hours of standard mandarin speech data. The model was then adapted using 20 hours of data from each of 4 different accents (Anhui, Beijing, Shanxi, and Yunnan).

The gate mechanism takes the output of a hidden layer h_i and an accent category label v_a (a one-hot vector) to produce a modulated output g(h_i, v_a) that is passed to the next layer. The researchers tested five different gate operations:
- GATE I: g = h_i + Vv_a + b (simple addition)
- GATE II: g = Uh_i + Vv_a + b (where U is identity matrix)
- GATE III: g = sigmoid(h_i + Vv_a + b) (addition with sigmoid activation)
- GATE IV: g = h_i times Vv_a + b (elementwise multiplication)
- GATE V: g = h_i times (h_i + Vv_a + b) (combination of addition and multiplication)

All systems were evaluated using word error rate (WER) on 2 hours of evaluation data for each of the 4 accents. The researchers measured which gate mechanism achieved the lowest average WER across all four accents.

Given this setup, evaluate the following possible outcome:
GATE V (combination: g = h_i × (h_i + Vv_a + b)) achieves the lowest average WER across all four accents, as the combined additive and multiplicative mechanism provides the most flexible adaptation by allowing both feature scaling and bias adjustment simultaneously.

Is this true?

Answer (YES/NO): NO